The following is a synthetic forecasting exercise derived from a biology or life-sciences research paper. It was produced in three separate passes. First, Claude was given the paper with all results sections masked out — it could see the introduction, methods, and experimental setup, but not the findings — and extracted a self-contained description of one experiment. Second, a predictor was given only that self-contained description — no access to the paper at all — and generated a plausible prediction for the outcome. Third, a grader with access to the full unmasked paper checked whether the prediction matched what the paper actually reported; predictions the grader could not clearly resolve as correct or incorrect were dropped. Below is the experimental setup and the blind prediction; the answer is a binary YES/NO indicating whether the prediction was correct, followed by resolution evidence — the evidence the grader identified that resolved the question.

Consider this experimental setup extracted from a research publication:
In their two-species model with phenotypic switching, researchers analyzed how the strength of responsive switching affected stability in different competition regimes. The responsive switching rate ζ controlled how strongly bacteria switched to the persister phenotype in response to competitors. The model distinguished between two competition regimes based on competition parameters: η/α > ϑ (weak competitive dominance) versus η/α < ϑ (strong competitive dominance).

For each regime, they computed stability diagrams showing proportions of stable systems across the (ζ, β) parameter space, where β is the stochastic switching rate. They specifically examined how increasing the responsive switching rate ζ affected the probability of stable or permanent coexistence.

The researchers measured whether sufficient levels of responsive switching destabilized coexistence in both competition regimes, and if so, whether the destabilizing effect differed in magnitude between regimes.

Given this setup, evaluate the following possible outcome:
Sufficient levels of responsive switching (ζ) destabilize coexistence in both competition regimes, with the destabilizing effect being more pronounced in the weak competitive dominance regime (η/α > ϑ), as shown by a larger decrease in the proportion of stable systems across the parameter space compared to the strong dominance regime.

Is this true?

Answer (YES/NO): NO